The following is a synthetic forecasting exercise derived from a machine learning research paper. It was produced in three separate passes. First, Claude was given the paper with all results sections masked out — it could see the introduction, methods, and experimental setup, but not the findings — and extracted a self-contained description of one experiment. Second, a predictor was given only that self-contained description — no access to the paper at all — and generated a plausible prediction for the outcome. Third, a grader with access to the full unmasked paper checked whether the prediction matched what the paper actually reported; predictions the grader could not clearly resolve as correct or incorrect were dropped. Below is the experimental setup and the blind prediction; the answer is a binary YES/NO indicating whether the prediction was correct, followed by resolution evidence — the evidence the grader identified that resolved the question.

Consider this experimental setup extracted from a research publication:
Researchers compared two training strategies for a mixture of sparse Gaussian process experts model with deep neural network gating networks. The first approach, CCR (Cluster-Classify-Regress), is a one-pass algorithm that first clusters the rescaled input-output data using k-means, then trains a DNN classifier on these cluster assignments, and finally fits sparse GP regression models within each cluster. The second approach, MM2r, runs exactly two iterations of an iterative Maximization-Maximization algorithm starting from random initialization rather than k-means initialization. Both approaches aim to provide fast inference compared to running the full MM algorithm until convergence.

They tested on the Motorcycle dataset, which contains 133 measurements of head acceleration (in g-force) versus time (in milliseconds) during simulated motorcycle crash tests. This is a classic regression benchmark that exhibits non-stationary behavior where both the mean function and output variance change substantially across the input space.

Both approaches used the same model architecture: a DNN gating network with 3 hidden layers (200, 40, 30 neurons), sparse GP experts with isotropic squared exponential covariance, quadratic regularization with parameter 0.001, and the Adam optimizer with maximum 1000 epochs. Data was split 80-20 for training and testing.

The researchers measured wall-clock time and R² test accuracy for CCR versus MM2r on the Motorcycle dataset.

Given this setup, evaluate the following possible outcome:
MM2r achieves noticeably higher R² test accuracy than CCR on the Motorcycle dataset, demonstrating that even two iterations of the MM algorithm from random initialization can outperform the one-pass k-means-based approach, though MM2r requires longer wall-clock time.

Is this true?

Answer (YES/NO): NO